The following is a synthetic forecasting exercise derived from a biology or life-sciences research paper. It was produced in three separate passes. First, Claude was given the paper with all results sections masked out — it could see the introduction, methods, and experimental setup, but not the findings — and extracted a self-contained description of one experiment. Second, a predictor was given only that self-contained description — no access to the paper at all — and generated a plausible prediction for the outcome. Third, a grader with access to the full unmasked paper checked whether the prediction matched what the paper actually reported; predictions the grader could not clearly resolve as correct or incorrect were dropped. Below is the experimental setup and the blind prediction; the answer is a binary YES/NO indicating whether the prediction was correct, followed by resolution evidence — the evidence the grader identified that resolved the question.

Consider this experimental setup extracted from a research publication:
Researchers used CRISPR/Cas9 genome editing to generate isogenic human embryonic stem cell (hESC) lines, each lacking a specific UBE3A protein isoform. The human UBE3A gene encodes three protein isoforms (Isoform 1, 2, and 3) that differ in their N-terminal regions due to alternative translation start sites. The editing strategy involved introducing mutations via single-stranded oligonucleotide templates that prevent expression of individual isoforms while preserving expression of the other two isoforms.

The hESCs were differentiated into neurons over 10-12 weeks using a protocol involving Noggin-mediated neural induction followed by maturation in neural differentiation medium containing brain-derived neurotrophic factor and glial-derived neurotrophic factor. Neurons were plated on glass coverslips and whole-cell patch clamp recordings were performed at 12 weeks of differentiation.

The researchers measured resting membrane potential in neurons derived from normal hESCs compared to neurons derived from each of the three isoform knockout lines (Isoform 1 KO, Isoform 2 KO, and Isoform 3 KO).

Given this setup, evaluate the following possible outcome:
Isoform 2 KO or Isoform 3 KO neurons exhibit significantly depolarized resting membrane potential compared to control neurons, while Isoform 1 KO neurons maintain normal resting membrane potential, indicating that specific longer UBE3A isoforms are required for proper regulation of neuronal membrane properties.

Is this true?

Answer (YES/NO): NO